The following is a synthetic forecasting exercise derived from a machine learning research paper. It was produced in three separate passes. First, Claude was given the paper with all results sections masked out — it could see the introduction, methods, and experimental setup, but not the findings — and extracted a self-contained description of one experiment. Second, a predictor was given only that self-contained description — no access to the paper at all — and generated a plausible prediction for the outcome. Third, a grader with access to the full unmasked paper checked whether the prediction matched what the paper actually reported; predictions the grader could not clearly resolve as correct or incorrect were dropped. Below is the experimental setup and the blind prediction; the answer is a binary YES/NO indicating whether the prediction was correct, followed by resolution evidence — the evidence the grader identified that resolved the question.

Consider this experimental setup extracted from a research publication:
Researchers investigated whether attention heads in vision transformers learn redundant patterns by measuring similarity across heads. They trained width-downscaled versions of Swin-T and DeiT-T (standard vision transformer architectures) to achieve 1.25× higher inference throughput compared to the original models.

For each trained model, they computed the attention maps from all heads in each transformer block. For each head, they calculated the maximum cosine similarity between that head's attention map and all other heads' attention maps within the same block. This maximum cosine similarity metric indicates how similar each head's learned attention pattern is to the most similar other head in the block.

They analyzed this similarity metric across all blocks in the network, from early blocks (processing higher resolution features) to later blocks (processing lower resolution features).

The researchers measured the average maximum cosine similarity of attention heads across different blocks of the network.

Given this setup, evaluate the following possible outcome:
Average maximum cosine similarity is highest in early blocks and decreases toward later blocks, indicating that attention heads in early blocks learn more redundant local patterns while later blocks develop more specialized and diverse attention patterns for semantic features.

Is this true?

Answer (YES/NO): NO